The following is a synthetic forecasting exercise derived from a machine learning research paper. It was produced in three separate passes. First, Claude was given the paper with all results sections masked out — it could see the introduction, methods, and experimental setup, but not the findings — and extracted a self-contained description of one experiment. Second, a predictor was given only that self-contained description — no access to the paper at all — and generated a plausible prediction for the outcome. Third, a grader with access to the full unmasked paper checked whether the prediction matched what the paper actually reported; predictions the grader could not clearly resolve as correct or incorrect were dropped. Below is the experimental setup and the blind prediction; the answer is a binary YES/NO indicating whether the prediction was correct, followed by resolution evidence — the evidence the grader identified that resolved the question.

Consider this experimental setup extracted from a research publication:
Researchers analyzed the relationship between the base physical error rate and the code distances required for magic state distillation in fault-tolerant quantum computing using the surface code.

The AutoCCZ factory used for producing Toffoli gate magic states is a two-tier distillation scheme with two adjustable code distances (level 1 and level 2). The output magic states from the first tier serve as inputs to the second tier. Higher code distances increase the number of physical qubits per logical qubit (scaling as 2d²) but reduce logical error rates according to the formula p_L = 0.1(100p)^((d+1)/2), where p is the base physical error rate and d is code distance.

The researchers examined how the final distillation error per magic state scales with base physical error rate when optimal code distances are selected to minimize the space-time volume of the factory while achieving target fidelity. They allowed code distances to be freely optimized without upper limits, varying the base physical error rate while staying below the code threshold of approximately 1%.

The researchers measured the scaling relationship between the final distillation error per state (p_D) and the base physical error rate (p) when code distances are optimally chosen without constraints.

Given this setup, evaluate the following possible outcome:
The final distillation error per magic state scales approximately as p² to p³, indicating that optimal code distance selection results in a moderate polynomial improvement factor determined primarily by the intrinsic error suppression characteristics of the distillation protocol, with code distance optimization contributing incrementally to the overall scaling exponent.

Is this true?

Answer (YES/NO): NO